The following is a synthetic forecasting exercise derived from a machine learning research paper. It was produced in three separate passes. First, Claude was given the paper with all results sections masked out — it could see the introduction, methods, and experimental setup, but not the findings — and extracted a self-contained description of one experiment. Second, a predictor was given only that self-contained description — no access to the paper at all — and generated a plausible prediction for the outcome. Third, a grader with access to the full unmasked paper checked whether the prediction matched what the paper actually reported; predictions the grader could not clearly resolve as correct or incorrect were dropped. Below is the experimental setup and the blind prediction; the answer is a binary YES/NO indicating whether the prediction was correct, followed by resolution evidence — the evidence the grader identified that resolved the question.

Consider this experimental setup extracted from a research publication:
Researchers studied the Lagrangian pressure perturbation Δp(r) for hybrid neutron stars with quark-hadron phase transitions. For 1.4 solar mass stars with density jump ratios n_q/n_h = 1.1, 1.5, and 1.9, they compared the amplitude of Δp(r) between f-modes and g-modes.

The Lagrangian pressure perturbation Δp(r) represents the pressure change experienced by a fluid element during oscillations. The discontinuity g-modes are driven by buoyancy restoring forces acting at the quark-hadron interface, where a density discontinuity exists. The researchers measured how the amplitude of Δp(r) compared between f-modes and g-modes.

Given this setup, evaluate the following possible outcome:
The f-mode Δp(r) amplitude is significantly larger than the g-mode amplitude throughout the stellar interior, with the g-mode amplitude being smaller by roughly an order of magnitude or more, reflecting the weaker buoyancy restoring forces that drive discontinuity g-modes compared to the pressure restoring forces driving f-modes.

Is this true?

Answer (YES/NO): NO